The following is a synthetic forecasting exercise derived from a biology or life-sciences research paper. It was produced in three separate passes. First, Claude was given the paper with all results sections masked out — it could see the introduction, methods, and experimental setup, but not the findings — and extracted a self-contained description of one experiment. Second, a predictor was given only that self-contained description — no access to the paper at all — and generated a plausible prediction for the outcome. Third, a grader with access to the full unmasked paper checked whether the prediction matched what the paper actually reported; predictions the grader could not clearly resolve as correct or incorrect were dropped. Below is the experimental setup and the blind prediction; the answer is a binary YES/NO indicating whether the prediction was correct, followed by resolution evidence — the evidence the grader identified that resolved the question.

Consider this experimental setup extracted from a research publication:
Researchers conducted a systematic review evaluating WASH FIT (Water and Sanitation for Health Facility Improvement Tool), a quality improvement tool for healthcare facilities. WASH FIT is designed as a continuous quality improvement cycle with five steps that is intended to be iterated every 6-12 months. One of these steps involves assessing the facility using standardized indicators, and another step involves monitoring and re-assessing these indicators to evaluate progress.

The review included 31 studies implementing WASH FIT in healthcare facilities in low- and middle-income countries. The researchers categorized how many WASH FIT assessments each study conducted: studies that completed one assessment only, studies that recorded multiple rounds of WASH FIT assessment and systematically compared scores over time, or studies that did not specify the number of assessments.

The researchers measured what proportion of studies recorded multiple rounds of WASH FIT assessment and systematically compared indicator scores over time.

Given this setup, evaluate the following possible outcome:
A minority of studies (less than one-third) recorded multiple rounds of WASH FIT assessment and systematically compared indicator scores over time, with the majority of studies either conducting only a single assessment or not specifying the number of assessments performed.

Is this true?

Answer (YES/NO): YES